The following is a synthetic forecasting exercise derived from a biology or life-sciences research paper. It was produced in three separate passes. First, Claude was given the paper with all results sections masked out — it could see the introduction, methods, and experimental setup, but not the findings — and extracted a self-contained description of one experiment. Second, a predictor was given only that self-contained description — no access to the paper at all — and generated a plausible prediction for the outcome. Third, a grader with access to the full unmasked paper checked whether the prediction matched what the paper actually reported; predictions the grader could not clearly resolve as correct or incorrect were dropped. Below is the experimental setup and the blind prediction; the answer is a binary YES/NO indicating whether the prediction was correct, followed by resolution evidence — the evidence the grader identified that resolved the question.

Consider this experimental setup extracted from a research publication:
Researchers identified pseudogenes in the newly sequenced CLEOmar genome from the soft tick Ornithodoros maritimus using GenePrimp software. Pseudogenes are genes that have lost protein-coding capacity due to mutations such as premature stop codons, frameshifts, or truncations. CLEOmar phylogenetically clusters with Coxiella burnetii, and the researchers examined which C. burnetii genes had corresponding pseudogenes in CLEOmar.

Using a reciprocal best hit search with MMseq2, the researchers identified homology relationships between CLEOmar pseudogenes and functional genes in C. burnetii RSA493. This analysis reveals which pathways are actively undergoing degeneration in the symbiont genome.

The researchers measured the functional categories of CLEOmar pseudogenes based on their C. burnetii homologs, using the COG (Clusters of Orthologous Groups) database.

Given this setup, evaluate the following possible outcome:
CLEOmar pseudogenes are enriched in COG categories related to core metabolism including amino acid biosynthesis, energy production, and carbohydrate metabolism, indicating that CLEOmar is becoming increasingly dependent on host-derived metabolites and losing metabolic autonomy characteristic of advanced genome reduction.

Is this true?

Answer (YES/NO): NO